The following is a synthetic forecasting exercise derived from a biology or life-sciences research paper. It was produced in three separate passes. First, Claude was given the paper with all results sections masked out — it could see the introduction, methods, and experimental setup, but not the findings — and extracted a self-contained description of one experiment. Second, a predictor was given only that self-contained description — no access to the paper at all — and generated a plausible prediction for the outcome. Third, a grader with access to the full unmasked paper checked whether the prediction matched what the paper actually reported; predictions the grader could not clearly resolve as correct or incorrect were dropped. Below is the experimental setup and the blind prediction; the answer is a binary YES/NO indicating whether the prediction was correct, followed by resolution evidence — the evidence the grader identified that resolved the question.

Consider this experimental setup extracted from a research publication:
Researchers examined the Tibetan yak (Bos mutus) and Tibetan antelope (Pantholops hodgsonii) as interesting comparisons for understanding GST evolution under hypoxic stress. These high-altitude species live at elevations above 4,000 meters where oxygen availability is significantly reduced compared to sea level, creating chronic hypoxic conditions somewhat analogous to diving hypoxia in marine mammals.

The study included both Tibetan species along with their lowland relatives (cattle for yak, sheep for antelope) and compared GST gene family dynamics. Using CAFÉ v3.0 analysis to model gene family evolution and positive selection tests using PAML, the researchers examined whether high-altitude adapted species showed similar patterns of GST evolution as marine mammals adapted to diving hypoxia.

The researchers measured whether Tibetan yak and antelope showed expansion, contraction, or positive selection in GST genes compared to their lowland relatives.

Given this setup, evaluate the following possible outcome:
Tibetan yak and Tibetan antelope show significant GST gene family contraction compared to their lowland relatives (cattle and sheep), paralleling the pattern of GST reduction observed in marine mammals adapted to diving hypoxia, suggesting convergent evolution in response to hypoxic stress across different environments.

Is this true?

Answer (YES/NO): NO